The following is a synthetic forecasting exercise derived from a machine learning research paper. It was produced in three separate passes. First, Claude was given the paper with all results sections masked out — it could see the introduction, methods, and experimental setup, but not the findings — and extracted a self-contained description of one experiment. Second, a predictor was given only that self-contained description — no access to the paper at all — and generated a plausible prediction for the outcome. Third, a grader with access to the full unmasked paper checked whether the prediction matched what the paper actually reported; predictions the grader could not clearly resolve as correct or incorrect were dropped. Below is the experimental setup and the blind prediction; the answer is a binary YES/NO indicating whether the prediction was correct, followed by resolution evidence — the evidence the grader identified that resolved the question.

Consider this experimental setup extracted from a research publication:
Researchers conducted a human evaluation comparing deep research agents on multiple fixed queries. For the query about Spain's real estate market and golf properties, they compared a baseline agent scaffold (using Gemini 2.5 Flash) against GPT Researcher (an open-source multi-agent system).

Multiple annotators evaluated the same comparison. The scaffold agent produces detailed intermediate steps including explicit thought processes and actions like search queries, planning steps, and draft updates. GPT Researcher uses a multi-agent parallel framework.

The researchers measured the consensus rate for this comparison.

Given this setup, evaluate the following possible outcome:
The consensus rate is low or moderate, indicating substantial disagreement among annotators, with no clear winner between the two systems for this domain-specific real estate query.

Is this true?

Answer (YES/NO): NO